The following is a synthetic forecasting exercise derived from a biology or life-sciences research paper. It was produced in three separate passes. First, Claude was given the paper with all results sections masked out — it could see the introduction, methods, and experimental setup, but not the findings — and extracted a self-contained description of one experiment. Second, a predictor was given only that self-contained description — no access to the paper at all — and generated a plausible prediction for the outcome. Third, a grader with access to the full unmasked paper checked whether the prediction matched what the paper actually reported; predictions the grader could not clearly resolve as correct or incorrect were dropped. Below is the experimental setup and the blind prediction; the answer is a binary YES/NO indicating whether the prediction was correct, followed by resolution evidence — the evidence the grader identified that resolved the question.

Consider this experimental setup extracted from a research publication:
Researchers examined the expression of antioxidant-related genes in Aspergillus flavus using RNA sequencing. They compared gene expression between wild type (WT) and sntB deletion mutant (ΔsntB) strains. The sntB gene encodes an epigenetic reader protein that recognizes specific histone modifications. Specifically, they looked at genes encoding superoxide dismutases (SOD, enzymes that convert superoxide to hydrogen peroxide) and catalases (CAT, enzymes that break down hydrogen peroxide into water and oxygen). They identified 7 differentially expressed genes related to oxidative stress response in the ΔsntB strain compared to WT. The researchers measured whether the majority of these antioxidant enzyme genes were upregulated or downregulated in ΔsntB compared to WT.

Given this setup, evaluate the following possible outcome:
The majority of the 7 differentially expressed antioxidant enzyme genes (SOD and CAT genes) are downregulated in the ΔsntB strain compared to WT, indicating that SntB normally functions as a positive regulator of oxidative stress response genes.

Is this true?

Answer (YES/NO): NO